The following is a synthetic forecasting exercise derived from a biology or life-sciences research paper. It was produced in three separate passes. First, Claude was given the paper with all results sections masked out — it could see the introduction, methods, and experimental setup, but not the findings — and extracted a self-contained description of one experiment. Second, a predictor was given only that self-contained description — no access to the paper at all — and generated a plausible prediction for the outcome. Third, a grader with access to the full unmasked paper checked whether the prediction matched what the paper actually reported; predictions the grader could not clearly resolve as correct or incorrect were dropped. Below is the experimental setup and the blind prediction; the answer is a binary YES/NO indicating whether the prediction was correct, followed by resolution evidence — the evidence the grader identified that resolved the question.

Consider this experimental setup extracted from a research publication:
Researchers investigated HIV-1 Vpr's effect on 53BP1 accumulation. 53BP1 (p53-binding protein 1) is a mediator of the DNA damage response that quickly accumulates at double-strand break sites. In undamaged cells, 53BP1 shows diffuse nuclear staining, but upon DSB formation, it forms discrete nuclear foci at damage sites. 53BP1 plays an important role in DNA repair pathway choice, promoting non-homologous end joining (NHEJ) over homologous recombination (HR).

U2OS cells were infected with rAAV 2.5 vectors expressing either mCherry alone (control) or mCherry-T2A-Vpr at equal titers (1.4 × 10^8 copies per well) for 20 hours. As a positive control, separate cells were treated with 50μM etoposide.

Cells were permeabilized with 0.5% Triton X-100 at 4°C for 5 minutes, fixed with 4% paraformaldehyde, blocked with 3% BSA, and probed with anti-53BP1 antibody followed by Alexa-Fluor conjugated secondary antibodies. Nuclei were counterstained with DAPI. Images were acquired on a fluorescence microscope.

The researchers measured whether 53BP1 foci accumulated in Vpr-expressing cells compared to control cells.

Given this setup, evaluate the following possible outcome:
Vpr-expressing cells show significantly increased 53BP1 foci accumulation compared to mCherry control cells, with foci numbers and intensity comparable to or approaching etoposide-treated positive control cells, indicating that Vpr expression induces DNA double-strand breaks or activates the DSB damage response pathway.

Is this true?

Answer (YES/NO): NO